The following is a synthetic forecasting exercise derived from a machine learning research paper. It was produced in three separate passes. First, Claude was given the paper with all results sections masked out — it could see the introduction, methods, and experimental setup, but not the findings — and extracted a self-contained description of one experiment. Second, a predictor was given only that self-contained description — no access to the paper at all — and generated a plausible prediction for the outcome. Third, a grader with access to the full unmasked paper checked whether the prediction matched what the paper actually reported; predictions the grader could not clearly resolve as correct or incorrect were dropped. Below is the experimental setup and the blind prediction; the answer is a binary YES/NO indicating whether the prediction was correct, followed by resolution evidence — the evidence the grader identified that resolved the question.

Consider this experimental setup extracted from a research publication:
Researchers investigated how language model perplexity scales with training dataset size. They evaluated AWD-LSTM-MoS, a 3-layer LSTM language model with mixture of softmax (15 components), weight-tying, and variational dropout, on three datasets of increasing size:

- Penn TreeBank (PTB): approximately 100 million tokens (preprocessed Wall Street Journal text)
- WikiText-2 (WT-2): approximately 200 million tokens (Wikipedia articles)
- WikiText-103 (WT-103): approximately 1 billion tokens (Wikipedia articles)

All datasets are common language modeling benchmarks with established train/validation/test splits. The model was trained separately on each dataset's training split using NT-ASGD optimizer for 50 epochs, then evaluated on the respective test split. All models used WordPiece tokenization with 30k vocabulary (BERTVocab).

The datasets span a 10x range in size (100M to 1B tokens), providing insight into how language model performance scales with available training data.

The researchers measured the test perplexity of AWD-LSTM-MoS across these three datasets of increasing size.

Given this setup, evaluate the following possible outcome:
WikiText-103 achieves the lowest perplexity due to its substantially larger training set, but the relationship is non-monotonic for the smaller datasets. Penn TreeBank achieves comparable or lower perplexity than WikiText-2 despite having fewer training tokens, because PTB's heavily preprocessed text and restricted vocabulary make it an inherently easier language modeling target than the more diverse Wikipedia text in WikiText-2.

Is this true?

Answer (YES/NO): NO